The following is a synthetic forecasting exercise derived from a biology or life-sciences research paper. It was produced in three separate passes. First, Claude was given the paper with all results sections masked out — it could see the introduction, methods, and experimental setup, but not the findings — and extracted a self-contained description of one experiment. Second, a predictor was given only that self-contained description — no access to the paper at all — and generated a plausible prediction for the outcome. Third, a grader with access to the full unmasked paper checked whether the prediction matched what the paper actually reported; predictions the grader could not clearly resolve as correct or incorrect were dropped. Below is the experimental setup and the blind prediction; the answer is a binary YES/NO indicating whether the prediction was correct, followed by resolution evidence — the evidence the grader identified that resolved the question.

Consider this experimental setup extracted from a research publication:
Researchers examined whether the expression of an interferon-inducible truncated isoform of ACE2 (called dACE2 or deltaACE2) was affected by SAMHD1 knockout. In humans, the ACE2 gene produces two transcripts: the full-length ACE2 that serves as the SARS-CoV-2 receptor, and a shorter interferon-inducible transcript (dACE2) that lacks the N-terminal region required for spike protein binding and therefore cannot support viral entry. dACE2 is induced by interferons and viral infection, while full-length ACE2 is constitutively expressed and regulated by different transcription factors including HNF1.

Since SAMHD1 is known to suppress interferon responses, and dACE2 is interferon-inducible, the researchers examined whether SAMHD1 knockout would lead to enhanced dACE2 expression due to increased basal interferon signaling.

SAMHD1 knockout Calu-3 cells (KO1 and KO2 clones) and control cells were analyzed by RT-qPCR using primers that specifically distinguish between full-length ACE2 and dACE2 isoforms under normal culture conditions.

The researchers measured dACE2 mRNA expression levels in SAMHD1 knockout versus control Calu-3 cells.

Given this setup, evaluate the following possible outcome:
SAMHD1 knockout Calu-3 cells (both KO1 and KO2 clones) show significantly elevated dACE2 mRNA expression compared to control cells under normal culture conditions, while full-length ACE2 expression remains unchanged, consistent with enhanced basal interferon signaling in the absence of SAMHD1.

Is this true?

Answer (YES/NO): NO